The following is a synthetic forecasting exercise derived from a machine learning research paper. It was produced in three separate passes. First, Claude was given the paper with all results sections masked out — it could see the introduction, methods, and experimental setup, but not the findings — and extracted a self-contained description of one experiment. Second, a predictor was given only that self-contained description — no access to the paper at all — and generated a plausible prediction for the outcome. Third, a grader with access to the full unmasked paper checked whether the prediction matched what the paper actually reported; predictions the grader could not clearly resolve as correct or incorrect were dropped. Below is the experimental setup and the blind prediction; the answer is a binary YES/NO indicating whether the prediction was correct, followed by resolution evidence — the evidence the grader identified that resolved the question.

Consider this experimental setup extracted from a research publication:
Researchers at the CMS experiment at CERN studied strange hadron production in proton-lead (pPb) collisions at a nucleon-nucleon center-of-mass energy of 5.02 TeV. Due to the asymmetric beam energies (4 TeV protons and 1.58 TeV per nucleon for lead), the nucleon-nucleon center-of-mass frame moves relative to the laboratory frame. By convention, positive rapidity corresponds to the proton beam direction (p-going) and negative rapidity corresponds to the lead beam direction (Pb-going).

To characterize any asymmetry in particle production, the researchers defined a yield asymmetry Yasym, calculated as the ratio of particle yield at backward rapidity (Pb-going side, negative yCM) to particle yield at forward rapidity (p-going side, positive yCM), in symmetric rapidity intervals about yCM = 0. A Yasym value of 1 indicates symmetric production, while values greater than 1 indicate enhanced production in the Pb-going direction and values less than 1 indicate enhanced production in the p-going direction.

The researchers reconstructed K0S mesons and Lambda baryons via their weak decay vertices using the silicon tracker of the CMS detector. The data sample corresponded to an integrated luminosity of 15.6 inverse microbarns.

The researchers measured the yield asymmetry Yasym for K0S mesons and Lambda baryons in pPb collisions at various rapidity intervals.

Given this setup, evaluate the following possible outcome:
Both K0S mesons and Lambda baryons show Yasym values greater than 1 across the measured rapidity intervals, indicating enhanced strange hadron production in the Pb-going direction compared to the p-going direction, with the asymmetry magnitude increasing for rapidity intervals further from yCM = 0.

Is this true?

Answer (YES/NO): YES